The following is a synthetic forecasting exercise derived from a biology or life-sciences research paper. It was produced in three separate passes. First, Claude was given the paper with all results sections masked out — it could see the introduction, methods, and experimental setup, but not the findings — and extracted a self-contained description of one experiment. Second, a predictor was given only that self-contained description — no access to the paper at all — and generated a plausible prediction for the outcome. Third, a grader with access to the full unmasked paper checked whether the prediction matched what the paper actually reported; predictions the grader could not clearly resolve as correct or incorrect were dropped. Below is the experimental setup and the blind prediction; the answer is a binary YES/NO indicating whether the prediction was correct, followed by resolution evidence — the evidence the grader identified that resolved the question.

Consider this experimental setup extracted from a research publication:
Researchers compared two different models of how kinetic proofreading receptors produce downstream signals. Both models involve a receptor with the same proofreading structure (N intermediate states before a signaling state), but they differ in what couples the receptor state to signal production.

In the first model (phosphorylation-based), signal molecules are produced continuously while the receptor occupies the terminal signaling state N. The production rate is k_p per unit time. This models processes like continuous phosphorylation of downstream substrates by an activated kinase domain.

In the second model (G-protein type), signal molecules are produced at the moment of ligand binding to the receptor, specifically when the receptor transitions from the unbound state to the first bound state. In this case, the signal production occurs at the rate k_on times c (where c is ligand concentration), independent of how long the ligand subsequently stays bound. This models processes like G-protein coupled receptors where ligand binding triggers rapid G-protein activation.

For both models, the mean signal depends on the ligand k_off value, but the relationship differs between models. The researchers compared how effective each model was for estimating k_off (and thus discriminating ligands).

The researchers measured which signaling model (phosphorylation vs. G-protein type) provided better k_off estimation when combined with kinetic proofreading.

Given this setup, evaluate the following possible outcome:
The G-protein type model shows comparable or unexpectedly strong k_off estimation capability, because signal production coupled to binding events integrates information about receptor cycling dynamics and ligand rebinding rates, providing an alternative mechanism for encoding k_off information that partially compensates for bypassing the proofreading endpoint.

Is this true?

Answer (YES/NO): NO